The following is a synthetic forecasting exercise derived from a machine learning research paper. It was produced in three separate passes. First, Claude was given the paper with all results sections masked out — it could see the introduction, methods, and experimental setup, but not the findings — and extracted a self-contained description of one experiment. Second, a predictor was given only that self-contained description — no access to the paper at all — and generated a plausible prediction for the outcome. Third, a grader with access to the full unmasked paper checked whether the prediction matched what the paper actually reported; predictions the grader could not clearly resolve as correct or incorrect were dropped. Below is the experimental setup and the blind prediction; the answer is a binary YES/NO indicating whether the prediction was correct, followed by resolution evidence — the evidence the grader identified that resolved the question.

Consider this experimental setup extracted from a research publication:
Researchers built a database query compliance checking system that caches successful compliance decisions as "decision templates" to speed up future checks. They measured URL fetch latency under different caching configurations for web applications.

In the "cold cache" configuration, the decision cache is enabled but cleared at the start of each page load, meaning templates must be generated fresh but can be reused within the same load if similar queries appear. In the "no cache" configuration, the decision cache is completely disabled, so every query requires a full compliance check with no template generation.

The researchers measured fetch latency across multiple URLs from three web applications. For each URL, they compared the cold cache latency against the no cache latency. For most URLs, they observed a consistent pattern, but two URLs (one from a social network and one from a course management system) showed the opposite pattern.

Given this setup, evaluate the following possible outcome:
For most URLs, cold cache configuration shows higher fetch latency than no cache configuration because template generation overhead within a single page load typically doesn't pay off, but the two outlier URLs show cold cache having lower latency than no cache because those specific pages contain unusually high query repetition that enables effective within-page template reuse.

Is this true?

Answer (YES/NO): YES